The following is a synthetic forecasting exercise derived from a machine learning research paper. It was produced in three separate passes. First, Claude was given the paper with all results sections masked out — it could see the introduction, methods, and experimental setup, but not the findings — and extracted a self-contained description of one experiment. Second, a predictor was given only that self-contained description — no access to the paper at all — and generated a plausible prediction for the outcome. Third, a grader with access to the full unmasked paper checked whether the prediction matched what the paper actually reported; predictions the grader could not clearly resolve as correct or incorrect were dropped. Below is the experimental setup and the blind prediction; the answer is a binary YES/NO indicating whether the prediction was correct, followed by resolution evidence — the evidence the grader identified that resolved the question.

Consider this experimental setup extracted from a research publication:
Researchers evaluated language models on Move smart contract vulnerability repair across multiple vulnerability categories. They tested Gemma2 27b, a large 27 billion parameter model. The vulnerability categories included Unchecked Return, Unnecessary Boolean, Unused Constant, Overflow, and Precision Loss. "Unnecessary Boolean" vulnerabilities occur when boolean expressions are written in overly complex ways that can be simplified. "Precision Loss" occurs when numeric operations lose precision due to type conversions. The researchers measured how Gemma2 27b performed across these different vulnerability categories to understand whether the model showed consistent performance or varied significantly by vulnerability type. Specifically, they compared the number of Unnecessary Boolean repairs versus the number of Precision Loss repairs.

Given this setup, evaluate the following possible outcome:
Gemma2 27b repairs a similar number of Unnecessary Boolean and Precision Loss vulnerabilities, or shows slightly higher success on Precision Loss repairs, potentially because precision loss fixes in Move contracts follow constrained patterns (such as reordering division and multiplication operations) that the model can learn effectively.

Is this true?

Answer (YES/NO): NO